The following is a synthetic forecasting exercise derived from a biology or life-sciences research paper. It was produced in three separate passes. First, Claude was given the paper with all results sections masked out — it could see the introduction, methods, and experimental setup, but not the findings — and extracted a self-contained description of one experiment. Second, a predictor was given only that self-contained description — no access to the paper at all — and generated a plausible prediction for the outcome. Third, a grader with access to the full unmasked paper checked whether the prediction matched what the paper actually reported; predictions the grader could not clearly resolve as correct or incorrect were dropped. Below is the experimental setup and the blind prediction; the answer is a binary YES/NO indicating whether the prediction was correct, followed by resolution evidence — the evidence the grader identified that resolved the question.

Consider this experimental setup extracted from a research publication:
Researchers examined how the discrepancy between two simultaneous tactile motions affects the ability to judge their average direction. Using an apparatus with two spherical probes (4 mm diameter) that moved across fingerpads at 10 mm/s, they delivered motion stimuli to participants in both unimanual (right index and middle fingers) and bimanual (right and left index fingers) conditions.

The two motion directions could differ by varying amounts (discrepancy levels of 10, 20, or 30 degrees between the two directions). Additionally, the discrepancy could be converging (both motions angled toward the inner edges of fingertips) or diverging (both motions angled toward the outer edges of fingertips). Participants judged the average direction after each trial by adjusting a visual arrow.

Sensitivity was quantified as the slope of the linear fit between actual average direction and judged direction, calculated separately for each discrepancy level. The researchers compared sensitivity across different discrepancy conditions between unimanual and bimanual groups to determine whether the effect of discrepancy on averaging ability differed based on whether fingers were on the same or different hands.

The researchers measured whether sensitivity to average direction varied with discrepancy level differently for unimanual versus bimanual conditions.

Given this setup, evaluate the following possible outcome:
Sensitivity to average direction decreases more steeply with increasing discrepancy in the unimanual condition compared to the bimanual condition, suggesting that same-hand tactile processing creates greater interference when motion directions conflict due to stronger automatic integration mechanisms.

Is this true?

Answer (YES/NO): YES